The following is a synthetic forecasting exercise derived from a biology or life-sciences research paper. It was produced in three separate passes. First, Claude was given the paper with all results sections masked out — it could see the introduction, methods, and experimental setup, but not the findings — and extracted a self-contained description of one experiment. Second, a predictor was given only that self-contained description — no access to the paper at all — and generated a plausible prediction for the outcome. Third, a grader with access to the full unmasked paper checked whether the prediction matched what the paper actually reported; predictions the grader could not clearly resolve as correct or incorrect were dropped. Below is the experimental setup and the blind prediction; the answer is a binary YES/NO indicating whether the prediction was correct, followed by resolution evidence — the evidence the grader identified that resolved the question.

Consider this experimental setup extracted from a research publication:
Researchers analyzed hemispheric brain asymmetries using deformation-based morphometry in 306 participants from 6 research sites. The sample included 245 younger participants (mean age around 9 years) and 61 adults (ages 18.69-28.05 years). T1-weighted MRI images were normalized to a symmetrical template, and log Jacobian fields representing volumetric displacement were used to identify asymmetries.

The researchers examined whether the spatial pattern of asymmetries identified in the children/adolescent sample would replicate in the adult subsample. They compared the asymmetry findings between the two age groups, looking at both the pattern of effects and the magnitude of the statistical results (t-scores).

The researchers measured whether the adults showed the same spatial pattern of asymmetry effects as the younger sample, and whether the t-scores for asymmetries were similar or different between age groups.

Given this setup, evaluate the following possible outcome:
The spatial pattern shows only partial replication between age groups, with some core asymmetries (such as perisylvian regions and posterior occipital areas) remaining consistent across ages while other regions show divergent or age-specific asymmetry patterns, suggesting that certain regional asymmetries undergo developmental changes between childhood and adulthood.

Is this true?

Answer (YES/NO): NO